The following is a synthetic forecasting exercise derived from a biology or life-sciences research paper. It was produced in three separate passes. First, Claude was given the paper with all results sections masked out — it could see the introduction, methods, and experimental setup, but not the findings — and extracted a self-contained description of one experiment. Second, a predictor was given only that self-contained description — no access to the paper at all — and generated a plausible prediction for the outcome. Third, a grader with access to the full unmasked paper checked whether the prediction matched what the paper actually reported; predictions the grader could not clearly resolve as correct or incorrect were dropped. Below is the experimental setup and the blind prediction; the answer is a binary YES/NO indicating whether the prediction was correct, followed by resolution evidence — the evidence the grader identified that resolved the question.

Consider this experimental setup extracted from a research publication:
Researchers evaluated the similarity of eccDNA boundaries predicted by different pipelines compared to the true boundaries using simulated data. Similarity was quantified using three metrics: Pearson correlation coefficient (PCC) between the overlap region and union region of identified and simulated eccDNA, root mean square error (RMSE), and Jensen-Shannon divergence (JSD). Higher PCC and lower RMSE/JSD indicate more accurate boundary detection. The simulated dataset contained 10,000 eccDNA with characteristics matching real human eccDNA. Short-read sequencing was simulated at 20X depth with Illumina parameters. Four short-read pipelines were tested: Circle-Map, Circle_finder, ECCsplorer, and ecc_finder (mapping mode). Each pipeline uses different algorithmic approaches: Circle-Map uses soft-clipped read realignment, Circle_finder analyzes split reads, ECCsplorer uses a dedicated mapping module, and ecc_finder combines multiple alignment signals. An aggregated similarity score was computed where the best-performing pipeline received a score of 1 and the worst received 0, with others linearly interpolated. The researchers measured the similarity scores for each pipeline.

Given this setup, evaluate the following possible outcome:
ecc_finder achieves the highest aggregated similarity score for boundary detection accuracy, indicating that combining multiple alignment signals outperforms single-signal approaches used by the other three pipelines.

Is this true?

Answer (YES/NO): NO